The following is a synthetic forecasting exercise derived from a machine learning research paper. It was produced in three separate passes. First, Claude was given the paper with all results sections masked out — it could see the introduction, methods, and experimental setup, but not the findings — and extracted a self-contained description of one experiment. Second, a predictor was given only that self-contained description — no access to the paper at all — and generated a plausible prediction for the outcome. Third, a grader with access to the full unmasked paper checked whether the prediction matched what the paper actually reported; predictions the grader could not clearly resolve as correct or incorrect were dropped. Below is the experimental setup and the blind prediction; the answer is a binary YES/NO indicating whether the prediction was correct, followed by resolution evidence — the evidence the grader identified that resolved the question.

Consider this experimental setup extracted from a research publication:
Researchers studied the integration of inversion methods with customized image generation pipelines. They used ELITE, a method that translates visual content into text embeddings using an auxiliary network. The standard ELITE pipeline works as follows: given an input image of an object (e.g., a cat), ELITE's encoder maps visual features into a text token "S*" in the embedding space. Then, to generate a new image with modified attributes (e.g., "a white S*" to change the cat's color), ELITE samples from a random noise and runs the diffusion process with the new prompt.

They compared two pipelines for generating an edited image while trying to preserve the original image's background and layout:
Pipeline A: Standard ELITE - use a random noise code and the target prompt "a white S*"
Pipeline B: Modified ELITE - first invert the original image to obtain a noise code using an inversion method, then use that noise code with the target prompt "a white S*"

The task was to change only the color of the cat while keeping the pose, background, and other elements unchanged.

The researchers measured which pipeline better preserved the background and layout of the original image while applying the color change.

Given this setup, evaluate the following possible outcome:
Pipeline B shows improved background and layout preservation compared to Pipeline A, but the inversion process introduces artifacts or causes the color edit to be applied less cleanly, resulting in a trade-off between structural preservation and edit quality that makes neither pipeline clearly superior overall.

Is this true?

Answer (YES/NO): NO